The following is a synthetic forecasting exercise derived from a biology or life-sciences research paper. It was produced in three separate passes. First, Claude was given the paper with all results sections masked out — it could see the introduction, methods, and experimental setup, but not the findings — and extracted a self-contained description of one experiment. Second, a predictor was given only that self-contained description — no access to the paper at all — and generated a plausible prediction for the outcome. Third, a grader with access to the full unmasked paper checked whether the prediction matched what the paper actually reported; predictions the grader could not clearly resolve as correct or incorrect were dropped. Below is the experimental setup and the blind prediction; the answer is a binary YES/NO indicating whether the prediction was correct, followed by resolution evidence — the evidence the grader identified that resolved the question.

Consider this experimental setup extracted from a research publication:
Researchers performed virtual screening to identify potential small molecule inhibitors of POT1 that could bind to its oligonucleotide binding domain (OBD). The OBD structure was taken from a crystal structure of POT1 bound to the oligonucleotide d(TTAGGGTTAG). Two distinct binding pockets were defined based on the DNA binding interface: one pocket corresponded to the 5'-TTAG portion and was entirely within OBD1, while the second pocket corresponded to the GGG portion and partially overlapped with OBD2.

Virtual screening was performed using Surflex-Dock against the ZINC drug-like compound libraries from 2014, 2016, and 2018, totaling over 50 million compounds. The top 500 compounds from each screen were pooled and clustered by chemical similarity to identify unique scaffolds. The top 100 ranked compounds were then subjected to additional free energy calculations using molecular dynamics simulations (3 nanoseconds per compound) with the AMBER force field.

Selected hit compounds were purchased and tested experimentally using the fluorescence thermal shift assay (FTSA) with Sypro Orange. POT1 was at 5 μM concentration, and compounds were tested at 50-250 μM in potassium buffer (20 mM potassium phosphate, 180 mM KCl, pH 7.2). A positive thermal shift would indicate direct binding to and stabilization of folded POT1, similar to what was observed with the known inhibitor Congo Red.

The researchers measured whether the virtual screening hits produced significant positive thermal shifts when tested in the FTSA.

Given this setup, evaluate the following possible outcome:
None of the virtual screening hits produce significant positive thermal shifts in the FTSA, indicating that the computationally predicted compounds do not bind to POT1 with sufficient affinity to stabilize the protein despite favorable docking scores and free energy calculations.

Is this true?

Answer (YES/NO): YES